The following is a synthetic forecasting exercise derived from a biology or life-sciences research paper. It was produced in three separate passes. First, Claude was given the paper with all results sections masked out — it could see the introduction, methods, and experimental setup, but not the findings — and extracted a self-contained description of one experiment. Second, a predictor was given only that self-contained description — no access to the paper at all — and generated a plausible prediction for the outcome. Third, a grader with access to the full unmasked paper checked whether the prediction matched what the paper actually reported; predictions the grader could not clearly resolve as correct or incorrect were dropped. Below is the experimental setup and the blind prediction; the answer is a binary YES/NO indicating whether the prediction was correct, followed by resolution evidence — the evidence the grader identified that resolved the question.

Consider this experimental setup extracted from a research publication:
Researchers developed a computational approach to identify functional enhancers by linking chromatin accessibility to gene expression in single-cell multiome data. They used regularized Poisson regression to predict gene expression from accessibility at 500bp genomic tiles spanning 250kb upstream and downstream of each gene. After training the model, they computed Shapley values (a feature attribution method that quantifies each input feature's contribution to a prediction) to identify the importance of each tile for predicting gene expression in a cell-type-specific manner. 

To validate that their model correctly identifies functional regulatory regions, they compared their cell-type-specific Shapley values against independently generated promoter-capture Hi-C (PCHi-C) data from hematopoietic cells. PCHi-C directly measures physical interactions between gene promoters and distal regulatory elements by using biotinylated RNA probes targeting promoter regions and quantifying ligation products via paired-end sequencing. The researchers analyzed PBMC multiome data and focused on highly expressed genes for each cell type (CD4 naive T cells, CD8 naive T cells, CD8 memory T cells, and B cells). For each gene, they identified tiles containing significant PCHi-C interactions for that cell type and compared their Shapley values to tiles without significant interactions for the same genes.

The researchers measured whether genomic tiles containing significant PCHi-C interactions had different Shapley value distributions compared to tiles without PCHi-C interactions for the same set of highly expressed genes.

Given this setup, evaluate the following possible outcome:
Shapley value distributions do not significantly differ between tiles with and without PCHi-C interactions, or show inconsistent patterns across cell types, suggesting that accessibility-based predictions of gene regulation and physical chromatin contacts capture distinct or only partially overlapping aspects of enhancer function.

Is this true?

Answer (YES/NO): NO